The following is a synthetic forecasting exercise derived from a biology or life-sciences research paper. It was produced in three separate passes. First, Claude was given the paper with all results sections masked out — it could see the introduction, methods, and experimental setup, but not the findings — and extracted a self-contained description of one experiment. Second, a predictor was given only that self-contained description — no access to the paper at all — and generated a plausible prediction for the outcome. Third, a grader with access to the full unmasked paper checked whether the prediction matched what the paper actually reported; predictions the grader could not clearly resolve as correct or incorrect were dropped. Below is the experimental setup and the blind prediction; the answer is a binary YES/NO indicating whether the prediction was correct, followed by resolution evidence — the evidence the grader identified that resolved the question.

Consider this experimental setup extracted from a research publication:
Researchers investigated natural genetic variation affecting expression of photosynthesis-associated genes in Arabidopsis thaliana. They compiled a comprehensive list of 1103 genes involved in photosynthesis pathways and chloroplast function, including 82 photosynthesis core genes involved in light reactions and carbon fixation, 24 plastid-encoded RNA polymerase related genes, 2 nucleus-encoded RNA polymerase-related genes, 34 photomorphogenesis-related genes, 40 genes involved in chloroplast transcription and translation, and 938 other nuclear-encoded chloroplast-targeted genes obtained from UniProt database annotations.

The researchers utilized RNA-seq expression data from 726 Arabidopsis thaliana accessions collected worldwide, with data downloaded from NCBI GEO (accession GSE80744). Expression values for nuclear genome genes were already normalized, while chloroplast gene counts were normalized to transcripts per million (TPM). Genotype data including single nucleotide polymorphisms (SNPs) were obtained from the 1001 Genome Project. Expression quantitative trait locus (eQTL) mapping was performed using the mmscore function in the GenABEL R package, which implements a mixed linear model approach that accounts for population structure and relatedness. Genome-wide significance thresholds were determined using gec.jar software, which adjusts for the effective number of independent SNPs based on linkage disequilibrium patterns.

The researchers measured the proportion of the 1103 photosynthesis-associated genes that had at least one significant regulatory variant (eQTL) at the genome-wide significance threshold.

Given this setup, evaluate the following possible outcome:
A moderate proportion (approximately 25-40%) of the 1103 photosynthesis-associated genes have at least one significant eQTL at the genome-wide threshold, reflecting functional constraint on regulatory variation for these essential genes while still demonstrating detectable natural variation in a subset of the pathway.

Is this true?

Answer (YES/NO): YES